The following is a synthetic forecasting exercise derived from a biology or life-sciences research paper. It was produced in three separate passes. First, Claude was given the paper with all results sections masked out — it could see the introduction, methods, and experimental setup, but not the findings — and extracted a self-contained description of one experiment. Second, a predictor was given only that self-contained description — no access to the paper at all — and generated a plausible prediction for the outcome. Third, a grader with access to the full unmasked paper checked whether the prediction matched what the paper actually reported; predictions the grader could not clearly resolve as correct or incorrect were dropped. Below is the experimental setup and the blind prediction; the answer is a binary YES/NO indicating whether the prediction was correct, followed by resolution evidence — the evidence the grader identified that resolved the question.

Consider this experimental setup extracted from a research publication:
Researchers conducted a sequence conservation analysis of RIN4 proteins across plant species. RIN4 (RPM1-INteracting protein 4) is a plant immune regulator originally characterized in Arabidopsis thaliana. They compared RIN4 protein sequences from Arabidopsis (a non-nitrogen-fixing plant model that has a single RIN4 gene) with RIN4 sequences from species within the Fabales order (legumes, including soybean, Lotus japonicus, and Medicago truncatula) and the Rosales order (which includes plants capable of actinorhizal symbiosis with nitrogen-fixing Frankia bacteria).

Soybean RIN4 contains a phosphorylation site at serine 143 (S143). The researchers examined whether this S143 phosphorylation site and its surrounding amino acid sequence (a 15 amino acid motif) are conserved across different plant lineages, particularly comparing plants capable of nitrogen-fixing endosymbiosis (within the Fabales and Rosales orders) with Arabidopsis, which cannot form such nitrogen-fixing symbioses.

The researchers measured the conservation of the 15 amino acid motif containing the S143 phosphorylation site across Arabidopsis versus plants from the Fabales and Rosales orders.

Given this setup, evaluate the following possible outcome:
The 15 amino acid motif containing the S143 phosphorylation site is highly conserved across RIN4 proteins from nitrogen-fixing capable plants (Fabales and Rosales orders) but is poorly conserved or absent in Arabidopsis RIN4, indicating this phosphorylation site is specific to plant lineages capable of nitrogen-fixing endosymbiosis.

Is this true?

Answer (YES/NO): YES